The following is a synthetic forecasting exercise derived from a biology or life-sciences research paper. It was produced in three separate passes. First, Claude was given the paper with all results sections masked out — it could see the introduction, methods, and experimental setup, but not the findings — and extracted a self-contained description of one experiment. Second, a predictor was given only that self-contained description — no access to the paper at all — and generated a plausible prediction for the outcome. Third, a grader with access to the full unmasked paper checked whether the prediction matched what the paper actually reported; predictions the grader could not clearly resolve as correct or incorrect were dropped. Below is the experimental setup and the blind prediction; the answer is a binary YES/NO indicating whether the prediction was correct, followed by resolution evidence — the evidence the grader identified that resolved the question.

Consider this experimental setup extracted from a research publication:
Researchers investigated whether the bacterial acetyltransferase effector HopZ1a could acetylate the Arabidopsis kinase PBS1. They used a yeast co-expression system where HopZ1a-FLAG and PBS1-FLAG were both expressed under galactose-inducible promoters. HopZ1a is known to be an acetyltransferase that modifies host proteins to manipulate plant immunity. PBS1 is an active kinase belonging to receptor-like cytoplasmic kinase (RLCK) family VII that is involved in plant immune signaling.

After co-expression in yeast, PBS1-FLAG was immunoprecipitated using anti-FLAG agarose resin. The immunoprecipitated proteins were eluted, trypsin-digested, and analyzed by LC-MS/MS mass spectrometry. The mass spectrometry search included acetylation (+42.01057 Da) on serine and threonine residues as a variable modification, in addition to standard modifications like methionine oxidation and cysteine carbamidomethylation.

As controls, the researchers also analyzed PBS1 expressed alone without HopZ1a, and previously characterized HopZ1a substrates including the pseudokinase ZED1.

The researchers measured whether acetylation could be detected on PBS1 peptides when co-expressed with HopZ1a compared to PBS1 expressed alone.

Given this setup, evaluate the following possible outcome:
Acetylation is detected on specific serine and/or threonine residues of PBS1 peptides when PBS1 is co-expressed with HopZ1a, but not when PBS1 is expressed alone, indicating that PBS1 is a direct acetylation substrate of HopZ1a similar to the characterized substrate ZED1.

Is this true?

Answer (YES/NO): YES